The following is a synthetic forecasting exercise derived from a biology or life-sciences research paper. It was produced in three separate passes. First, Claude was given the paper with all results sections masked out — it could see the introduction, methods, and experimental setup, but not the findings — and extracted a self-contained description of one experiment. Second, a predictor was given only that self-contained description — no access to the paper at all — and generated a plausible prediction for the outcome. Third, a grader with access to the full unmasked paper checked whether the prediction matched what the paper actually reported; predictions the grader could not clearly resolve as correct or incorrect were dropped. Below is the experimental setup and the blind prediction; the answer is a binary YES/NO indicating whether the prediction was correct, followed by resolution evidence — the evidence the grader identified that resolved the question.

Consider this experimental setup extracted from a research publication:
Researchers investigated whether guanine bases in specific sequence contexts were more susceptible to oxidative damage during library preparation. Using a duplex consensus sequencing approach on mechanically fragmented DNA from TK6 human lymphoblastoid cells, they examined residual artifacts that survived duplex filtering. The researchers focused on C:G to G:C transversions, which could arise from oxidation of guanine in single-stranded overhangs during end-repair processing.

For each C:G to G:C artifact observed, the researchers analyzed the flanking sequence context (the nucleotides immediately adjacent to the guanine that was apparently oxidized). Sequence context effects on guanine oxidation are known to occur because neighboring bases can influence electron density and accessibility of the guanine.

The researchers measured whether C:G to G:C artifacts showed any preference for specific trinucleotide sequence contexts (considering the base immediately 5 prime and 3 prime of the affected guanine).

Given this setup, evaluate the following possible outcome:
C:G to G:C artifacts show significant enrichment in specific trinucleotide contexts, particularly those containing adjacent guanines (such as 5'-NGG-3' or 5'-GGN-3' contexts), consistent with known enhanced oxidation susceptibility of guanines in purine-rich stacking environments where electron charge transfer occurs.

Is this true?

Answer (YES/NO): NO